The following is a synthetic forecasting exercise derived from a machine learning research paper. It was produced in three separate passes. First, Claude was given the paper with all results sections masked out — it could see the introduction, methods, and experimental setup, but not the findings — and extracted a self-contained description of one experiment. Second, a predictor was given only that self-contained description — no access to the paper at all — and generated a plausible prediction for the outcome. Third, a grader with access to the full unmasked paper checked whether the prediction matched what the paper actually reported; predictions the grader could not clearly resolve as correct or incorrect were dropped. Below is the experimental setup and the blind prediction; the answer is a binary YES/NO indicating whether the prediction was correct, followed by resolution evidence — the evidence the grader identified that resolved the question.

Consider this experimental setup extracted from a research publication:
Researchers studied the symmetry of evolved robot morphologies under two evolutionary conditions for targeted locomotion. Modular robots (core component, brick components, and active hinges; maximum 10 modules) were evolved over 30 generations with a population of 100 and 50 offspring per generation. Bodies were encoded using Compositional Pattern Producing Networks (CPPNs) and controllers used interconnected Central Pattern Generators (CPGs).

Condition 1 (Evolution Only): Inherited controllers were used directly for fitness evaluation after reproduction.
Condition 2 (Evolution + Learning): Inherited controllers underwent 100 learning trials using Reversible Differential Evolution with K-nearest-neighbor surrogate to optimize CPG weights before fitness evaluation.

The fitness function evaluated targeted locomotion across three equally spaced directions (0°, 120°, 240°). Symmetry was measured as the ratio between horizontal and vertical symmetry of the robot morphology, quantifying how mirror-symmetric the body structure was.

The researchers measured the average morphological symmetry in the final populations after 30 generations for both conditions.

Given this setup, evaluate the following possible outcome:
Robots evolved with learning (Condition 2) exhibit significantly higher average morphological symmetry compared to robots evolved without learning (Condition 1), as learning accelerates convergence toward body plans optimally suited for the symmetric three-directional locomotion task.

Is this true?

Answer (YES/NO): YES